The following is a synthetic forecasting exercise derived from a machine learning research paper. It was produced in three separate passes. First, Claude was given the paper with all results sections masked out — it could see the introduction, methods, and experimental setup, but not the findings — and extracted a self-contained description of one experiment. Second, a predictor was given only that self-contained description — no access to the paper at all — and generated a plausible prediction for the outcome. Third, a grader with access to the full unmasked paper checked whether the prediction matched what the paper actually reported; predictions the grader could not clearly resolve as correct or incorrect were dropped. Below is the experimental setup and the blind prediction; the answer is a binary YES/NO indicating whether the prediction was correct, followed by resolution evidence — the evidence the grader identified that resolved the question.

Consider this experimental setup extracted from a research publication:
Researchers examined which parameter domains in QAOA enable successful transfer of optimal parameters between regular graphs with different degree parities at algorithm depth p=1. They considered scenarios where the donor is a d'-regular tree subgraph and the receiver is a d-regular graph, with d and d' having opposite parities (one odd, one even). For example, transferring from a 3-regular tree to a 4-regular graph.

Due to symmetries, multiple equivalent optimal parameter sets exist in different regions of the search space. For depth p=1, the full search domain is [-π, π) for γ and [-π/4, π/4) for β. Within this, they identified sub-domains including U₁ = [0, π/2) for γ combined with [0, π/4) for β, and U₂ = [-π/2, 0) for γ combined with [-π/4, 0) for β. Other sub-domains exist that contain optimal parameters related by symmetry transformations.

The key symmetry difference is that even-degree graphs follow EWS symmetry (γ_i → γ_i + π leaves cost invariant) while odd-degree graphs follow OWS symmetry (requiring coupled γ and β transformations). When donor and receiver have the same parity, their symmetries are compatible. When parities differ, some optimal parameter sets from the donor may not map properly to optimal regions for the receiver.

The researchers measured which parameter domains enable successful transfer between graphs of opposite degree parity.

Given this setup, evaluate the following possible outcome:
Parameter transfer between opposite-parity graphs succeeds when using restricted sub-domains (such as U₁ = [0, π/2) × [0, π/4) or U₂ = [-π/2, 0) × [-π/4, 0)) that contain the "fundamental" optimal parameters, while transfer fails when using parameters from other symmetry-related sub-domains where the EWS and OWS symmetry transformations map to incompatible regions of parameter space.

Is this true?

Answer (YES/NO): YES